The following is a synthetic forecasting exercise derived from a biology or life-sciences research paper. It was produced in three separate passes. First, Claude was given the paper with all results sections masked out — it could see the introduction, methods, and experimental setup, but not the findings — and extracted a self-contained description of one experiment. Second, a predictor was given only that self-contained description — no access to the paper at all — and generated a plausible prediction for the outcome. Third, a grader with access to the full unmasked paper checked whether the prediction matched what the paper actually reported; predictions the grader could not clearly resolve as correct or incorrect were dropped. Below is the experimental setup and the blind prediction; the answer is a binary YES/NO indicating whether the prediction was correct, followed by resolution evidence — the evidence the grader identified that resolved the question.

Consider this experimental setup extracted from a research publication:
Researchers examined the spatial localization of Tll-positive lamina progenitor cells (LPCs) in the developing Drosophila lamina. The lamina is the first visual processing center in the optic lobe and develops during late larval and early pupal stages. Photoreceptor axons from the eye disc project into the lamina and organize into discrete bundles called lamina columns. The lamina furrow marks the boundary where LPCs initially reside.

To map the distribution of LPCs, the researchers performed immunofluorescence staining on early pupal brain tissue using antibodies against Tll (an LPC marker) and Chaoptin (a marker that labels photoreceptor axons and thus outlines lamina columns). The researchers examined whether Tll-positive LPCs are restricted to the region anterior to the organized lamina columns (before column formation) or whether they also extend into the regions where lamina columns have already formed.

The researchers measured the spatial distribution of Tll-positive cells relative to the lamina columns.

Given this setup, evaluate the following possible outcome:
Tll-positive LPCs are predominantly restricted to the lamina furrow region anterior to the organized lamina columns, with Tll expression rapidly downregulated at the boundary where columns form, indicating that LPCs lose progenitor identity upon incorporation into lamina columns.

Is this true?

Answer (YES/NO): NO